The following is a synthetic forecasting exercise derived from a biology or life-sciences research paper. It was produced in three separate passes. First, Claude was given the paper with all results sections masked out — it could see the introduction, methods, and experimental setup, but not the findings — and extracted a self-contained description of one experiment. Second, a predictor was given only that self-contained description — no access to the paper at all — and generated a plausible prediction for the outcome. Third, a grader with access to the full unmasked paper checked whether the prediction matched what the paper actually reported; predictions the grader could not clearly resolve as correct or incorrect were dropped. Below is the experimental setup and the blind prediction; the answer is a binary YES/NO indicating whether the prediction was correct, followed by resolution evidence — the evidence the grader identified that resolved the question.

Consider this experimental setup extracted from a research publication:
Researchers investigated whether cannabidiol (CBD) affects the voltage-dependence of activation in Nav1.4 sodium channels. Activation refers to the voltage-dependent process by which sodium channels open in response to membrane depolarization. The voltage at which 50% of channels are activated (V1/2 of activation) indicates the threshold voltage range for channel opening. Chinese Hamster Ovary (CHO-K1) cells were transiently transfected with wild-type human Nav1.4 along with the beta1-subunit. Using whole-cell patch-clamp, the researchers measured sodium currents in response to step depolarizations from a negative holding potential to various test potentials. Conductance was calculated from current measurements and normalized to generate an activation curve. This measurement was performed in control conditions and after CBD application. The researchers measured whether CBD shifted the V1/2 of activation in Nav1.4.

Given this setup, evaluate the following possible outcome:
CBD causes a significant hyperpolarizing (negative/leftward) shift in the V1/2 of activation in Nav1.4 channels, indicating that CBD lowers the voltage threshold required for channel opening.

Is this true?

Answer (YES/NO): NO